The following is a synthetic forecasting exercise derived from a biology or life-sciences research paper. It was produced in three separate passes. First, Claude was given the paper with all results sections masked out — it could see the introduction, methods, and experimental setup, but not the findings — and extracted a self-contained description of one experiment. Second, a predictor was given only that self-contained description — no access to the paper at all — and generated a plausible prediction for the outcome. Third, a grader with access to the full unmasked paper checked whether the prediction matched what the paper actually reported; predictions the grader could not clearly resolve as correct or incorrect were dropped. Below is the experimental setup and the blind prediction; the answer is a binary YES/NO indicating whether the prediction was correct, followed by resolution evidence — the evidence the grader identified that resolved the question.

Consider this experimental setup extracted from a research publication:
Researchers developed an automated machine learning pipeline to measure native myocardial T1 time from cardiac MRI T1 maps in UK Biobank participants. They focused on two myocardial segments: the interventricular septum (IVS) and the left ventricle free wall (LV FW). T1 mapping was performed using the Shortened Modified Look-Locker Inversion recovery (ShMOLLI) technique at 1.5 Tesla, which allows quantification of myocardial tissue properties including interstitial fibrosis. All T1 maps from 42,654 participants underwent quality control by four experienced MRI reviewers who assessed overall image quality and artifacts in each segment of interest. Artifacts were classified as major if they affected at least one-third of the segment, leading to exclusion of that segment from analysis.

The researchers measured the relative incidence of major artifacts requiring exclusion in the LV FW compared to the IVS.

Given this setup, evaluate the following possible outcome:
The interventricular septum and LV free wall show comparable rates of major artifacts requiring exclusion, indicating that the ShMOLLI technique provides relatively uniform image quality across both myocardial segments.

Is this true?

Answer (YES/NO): NO